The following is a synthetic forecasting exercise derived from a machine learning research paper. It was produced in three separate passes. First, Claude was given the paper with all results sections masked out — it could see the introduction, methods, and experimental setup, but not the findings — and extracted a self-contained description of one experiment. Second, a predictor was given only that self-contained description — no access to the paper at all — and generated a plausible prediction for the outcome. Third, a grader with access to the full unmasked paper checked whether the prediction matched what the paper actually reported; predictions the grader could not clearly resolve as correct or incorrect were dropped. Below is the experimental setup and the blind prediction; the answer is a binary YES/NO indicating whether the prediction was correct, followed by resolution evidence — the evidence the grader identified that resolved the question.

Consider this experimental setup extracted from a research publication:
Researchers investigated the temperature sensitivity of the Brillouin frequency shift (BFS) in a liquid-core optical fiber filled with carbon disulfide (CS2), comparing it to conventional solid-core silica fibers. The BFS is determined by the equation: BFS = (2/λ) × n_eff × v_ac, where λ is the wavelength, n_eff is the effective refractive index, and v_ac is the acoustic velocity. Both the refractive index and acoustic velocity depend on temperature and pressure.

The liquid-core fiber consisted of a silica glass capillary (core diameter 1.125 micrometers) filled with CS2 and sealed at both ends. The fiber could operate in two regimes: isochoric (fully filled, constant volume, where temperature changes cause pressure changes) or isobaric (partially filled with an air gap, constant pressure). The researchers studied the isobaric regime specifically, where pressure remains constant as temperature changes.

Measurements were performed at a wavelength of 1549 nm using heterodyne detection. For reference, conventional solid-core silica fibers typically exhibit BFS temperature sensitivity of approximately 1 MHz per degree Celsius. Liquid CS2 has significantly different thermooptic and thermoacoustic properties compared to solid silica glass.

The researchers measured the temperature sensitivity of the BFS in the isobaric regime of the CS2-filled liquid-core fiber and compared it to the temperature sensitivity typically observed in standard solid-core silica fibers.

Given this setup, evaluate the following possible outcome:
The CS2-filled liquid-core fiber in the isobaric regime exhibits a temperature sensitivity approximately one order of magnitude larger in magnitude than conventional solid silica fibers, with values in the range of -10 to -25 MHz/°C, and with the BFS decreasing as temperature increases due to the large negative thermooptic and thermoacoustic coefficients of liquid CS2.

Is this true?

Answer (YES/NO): NO